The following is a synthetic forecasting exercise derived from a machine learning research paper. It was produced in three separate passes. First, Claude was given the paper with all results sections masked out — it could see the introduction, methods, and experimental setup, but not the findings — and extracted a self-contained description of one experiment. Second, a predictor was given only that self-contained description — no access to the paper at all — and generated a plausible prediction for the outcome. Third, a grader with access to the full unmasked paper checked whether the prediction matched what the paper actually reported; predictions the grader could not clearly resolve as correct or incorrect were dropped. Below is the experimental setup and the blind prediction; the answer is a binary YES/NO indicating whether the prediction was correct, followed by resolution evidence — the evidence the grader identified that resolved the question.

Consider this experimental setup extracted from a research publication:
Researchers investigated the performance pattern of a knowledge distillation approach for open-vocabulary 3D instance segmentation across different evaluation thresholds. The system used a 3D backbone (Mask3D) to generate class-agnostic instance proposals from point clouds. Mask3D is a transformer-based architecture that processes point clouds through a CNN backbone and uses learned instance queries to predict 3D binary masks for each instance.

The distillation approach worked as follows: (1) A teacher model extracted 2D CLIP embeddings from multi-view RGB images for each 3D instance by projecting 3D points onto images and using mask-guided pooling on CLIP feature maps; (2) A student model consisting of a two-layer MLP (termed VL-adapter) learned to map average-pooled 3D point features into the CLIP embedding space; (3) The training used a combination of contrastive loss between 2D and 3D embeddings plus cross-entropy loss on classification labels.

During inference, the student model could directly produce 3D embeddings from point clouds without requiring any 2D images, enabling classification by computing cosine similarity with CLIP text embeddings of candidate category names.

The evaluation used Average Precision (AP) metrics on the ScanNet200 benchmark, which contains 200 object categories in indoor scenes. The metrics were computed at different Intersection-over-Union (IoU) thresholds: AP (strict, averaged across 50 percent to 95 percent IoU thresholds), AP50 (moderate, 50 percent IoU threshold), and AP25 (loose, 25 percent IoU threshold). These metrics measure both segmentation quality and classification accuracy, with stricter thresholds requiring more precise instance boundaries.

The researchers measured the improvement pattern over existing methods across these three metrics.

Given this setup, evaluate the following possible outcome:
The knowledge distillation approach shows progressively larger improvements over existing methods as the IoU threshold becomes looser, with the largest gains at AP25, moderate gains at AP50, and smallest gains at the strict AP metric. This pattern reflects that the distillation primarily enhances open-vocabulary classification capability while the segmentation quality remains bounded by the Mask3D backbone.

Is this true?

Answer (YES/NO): YES